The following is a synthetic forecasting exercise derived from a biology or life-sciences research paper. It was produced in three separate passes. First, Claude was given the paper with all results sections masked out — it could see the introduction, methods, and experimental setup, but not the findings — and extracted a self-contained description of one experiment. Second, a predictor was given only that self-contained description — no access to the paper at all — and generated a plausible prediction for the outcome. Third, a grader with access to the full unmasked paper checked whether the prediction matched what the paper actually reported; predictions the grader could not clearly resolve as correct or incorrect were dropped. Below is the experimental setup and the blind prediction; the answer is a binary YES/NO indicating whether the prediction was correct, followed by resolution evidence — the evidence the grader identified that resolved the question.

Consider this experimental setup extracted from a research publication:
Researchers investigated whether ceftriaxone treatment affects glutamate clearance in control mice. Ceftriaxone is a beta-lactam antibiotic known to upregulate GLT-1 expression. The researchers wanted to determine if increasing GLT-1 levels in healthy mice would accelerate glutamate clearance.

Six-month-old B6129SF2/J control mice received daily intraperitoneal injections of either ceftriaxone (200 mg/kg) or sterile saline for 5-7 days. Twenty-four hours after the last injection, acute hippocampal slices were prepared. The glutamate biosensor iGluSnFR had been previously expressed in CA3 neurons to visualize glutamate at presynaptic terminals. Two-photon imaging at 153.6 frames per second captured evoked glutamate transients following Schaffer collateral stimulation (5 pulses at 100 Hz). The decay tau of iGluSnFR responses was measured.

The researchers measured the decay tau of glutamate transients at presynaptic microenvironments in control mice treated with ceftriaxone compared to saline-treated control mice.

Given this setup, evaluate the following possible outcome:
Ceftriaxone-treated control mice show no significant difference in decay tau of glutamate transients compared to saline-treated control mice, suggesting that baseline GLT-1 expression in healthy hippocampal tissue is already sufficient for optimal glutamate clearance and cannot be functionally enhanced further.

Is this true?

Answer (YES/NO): YES